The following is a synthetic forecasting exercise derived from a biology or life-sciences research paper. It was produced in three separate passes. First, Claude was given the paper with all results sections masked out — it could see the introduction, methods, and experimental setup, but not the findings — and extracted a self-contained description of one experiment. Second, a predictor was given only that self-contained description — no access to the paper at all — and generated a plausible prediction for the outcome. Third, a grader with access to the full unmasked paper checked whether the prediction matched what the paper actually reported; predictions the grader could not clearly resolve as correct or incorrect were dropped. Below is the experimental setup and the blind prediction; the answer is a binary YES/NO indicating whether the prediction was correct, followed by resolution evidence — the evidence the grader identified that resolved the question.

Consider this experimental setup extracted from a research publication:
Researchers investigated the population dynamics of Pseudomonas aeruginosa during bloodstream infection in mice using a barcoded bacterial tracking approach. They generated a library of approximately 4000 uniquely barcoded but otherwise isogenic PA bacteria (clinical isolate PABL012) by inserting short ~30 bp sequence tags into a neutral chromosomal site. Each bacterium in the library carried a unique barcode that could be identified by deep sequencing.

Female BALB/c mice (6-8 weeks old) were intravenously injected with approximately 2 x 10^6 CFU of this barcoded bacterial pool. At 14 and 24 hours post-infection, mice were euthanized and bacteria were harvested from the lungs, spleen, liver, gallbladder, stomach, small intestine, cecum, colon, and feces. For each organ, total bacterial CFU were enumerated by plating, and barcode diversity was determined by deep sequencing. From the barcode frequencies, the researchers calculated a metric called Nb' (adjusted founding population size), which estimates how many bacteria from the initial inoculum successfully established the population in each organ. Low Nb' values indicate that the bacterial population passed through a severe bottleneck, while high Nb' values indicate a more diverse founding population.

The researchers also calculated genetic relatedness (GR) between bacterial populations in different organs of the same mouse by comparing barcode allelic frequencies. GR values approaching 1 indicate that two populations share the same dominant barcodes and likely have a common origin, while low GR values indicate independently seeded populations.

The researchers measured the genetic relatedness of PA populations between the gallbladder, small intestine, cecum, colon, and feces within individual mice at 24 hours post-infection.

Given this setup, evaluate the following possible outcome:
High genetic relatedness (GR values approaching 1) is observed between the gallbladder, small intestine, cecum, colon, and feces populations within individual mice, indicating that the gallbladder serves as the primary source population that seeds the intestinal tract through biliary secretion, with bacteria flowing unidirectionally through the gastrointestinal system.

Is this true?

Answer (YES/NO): YES